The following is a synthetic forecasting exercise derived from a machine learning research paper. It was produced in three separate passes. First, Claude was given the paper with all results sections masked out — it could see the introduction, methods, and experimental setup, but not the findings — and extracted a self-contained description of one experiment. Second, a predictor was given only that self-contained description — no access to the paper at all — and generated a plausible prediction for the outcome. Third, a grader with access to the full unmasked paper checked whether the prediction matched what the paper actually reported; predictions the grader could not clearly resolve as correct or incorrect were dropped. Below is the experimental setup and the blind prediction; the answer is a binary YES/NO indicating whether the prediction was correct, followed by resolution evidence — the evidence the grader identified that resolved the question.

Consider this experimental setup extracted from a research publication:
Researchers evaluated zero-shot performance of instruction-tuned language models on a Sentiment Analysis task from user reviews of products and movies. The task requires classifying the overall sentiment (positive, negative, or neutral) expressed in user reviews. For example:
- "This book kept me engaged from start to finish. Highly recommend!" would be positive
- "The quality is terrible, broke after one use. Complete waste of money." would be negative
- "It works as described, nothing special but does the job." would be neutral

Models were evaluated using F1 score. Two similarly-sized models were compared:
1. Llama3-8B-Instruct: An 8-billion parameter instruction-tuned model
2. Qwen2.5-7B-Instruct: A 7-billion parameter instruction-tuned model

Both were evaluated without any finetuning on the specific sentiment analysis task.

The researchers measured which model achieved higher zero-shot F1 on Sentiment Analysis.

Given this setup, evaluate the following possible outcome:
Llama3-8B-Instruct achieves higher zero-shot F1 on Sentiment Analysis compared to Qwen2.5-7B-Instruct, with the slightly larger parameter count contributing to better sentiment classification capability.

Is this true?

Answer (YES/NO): NO